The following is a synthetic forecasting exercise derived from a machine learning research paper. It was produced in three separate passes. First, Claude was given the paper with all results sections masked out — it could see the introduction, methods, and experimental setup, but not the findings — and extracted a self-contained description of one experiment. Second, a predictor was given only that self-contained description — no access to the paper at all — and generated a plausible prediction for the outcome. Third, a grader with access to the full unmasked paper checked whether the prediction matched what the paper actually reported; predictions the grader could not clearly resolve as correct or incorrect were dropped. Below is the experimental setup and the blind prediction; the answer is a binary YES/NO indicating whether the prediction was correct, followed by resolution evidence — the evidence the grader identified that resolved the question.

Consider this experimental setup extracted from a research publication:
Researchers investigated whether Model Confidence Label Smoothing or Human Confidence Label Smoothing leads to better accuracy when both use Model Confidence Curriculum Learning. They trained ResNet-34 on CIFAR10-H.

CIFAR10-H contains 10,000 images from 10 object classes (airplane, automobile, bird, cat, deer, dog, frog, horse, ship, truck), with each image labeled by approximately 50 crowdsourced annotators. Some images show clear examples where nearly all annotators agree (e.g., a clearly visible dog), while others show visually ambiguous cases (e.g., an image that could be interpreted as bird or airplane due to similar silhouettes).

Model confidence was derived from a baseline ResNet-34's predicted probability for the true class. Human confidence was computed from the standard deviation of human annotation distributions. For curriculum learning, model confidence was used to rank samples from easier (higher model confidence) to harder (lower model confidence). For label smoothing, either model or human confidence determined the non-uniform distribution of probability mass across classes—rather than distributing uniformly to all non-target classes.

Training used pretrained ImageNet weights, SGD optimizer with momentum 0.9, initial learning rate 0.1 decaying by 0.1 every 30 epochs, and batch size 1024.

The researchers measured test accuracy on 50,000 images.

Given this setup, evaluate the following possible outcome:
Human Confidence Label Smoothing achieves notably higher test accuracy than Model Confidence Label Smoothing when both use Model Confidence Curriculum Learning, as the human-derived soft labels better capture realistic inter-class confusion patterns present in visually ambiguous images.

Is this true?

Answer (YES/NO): NO